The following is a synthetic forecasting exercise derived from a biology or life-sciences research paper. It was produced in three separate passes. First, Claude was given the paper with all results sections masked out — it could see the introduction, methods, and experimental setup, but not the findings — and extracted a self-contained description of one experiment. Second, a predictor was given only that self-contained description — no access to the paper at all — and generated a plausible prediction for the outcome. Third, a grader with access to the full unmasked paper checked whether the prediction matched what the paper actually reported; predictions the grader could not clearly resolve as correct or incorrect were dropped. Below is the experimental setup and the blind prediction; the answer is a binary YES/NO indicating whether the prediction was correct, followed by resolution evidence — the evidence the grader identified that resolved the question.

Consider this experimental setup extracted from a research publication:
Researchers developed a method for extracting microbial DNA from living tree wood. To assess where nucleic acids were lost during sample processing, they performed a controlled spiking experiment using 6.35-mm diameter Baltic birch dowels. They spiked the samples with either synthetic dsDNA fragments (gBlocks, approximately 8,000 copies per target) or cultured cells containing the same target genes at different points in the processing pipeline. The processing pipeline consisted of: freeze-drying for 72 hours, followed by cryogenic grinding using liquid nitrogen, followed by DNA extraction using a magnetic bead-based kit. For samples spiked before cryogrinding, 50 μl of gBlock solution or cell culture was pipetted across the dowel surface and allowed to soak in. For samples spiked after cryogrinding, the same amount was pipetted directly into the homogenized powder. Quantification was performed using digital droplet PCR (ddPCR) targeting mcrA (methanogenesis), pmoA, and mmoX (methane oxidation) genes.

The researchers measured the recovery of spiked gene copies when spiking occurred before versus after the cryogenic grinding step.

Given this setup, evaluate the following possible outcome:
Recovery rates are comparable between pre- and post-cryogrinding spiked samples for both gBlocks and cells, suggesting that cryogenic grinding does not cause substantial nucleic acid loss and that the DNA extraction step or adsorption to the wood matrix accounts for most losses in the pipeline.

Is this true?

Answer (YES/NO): NO